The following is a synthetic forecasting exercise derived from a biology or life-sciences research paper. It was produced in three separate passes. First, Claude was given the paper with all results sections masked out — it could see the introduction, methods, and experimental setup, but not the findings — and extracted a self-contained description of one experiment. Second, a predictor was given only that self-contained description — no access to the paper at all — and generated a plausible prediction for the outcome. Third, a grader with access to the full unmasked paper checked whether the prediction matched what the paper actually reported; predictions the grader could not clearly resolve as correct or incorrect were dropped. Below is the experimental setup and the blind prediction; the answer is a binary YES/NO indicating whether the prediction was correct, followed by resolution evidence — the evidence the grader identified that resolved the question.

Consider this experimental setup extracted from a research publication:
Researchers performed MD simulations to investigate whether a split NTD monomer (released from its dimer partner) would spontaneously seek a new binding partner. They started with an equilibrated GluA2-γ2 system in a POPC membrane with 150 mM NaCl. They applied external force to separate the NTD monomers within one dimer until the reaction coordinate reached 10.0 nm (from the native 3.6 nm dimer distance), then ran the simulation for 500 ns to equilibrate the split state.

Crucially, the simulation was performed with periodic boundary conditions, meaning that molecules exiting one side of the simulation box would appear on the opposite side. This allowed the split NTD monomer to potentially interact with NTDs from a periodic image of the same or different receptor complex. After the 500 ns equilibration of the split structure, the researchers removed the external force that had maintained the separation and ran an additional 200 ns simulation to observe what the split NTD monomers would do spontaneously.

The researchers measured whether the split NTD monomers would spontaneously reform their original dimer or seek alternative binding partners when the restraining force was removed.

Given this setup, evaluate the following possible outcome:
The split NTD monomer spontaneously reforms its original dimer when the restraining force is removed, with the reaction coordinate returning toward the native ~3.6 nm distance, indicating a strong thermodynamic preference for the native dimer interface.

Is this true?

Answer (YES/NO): NO